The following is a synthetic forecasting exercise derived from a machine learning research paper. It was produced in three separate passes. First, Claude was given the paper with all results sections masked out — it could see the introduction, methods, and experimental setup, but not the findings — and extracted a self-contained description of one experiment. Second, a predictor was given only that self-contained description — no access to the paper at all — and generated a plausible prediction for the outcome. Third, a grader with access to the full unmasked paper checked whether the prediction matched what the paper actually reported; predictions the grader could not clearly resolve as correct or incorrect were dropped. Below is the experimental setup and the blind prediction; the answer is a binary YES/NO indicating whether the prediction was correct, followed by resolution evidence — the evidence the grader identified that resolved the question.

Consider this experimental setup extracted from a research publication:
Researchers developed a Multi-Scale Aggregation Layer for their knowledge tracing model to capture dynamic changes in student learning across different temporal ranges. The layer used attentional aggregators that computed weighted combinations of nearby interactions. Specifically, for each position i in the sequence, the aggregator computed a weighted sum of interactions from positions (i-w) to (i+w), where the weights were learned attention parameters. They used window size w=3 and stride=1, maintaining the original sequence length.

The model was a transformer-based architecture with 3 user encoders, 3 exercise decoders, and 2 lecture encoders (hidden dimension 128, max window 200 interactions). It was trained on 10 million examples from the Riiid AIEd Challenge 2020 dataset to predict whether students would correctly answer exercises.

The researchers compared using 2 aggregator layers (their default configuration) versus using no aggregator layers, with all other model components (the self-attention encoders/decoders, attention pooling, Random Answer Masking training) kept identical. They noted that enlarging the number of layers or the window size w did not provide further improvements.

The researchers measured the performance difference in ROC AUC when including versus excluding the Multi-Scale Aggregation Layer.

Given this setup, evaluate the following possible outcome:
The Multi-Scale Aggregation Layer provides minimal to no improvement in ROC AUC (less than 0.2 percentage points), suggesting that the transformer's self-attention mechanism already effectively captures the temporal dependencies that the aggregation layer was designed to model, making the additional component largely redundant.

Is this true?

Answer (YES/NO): YES